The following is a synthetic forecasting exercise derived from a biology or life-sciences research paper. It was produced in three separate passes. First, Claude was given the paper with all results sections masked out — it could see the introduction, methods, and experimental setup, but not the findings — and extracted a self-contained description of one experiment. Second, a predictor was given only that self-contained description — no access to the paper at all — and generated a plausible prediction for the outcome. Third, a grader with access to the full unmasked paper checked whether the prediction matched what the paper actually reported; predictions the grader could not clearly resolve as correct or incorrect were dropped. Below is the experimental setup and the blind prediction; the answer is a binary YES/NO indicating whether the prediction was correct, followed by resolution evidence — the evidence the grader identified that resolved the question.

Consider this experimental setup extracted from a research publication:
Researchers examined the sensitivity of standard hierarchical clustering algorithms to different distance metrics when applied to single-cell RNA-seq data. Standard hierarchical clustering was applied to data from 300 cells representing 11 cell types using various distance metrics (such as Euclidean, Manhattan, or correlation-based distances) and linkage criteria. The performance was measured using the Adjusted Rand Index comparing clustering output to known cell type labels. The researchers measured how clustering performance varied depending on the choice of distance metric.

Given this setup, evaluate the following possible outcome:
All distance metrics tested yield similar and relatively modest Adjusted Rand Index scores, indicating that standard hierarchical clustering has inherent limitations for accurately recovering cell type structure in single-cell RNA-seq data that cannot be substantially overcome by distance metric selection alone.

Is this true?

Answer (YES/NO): NO